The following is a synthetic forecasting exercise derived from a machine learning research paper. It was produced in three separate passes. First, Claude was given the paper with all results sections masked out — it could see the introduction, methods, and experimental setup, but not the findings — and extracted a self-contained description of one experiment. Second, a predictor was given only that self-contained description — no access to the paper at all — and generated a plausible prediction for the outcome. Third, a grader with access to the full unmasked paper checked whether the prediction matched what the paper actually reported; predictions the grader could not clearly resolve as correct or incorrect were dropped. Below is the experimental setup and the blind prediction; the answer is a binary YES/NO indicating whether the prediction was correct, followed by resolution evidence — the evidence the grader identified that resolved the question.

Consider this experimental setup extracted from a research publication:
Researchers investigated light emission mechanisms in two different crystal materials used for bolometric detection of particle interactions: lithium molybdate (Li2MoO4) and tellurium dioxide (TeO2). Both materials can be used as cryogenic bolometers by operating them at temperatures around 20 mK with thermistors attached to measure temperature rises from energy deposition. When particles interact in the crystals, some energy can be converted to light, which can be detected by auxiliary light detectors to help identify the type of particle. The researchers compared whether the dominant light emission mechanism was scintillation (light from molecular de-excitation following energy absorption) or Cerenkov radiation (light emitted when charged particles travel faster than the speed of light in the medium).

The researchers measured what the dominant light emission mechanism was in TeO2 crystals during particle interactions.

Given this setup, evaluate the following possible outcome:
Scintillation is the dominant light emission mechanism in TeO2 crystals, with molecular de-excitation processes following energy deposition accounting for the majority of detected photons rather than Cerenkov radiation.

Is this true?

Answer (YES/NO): NO